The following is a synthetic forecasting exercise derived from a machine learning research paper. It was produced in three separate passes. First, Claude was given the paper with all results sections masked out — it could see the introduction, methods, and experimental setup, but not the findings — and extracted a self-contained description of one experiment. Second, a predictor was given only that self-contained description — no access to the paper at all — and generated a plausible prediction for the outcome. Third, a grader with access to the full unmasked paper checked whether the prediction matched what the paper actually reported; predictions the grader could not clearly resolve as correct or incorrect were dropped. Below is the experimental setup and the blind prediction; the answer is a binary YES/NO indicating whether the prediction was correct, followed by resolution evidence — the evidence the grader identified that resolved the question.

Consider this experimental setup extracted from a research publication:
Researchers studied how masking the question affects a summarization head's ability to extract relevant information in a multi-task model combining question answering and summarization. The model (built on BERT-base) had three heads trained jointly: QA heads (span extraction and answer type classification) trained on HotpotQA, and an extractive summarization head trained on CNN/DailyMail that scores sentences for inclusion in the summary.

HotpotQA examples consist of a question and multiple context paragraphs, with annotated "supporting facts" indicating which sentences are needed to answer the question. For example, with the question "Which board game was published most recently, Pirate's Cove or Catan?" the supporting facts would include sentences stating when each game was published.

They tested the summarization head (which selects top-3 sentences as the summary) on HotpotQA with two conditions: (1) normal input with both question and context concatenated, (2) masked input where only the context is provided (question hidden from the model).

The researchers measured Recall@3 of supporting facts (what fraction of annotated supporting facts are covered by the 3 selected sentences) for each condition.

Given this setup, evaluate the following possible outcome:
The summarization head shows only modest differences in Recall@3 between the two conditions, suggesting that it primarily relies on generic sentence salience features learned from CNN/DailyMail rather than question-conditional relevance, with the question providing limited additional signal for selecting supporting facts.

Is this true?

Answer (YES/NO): NO